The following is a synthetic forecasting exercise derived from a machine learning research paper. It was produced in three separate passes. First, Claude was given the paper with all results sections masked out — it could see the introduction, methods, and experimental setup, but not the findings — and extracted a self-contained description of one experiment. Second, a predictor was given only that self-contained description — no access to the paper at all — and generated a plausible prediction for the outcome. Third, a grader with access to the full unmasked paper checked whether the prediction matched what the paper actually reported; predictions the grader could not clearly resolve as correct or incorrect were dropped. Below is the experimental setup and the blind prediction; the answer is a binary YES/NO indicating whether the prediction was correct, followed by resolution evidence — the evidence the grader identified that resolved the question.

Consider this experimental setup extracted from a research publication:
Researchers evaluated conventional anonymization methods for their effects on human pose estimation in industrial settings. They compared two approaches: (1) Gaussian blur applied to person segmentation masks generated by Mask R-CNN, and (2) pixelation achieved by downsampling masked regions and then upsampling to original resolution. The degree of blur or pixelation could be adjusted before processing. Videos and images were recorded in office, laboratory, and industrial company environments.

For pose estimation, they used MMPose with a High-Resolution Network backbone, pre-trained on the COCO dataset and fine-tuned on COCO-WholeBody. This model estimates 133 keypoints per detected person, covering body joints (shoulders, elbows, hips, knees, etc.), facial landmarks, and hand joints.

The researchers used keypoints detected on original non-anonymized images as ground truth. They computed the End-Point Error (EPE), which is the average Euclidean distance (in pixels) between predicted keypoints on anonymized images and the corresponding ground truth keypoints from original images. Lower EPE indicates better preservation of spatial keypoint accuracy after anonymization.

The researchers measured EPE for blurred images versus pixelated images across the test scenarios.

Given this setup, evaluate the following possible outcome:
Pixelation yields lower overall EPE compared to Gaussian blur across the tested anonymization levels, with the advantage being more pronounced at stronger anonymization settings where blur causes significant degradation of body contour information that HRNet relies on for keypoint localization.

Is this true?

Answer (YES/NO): NO